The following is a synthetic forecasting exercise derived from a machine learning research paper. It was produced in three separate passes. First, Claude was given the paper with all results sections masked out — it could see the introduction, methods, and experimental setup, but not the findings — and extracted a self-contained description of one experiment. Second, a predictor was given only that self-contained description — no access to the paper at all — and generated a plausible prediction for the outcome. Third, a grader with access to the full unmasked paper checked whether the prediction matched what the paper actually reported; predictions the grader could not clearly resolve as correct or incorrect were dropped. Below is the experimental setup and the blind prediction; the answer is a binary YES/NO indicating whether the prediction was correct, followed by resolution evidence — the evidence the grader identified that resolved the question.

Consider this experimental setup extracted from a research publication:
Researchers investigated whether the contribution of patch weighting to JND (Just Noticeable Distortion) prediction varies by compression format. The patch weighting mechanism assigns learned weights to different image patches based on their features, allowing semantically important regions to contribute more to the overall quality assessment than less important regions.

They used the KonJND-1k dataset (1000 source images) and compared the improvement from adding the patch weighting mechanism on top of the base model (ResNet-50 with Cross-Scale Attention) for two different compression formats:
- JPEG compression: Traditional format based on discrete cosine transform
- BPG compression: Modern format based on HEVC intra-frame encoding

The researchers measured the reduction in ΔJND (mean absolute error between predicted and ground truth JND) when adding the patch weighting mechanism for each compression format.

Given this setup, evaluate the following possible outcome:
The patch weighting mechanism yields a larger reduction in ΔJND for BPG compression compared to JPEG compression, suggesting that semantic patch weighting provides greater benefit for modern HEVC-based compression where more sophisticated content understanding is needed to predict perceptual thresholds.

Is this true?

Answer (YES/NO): NO